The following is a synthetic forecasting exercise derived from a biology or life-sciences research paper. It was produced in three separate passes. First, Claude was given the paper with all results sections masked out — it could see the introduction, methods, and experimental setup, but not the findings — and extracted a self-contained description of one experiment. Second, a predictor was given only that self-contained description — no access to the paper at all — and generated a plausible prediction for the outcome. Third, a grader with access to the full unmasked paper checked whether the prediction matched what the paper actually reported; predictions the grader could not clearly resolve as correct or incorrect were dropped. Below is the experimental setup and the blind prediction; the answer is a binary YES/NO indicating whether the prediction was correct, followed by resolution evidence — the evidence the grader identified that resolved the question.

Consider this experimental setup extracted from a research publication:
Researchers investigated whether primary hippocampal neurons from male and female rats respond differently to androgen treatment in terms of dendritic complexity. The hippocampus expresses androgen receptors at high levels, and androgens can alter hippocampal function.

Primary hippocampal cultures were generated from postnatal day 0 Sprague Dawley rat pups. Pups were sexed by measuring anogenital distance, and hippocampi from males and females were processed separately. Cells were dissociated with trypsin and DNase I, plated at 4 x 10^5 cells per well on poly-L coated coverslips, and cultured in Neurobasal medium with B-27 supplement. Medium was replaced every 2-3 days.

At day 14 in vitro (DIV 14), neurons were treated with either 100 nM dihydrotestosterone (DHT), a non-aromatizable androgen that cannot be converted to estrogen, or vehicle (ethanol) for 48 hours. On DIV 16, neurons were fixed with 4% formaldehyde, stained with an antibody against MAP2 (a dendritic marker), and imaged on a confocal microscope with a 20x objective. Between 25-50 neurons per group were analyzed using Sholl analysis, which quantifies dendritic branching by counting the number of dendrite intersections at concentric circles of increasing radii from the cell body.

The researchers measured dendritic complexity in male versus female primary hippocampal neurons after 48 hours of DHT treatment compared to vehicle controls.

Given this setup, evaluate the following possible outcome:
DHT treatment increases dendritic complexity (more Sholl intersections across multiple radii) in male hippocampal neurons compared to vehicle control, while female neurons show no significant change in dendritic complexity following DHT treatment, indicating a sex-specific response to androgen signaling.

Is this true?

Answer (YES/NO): NO